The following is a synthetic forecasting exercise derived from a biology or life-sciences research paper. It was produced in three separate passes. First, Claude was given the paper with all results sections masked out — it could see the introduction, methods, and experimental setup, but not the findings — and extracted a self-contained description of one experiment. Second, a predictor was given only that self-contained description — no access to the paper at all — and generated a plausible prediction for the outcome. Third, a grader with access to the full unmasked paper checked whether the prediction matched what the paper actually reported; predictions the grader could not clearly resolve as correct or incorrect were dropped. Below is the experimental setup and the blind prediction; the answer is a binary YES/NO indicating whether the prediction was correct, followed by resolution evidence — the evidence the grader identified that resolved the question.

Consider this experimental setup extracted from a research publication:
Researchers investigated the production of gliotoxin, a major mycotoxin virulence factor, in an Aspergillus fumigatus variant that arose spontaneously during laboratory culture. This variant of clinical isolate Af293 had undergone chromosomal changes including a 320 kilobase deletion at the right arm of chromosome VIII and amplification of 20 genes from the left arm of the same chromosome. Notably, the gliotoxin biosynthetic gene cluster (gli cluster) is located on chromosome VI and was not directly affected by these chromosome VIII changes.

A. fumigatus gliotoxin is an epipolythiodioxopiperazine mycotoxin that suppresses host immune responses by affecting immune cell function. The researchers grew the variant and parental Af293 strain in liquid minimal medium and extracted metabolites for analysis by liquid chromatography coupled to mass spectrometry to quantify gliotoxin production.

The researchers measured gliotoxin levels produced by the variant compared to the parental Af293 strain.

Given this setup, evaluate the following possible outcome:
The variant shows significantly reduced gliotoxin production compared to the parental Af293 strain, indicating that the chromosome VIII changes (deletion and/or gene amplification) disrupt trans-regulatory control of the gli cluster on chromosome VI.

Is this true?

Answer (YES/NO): NO